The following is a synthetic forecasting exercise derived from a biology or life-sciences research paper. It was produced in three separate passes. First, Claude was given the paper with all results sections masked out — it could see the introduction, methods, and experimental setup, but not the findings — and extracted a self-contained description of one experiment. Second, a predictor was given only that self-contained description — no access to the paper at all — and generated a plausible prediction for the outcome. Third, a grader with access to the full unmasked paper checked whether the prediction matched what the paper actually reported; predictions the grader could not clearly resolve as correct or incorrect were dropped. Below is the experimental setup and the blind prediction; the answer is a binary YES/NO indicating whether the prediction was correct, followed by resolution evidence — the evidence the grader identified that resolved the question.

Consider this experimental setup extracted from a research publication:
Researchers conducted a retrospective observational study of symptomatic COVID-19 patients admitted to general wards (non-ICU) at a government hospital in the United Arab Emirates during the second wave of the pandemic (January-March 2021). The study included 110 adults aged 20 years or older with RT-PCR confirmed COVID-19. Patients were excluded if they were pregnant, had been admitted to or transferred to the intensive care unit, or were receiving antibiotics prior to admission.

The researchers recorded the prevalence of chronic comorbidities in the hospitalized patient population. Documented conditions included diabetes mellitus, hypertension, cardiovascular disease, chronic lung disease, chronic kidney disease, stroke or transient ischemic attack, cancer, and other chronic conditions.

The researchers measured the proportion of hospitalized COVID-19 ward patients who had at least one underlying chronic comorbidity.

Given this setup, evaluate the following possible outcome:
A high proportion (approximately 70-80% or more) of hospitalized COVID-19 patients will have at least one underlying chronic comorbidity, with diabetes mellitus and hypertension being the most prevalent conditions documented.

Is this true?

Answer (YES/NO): NO